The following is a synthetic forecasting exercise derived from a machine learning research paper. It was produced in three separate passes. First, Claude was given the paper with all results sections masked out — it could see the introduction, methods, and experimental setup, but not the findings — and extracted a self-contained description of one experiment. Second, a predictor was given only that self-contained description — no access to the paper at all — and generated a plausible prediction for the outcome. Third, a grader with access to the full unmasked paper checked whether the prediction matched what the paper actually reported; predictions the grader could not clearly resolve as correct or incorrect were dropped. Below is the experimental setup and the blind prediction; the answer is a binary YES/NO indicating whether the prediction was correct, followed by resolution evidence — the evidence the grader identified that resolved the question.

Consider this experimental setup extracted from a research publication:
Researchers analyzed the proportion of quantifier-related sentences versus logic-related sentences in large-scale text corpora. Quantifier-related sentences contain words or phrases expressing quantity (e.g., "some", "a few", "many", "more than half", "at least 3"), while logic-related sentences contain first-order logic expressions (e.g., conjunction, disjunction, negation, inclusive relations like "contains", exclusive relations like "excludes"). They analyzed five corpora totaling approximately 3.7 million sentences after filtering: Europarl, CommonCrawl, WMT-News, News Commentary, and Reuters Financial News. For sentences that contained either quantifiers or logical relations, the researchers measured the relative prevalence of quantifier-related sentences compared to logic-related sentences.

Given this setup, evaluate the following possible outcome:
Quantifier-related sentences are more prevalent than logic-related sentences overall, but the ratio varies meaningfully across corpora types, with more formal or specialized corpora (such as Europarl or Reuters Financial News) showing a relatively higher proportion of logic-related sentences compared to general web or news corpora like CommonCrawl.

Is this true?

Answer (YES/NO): NO